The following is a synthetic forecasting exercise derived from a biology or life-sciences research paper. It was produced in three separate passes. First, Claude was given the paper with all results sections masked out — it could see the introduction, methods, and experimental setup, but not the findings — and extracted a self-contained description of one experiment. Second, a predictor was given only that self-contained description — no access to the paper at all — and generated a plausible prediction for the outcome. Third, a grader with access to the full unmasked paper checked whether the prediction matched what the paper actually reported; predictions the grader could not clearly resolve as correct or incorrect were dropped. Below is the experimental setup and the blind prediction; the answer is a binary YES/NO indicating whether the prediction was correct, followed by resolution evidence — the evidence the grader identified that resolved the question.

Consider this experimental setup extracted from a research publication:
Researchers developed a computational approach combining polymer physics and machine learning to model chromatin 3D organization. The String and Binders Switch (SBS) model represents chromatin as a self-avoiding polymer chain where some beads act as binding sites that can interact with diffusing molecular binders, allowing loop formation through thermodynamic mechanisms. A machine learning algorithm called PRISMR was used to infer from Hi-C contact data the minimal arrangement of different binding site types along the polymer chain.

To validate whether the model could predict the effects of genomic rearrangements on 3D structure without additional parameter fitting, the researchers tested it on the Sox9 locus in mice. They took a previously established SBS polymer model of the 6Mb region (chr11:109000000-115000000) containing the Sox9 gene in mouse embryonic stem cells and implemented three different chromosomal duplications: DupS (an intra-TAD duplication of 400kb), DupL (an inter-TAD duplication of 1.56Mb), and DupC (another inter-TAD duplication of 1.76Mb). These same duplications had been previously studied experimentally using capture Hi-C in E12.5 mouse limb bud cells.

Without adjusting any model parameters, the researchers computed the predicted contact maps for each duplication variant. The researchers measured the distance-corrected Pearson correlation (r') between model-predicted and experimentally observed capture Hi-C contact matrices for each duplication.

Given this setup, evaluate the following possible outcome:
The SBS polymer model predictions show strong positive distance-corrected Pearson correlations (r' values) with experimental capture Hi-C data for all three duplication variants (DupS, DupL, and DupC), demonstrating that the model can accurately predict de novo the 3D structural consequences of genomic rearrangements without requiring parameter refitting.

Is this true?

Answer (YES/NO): YES